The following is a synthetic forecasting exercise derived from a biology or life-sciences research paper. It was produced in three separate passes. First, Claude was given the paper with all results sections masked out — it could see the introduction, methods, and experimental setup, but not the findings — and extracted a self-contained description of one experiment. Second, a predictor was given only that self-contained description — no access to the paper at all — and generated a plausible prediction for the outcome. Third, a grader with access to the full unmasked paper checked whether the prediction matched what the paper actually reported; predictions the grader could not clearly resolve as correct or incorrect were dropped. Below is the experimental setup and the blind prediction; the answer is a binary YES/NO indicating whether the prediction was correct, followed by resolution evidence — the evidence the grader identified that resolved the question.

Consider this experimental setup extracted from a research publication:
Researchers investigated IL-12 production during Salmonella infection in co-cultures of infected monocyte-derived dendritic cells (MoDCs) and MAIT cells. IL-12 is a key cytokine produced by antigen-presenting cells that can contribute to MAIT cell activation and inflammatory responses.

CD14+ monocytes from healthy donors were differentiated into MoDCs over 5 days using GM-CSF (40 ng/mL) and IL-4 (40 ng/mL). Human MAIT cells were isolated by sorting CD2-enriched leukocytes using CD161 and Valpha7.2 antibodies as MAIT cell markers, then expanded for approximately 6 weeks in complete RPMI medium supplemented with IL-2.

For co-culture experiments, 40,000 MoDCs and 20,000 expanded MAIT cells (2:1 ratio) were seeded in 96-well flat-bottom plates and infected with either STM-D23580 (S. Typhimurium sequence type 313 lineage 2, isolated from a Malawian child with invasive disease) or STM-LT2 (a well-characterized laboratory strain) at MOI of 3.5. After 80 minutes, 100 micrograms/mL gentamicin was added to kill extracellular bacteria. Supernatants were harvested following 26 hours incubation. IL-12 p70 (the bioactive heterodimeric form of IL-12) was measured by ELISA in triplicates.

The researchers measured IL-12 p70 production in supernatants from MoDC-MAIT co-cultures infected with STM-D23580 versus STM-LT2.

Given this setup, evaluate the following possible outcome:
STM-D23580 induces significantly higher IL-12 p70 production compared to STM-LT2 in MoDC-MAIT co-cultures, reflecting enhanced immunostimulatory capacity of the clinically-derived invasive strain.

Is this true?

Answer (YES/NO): NO